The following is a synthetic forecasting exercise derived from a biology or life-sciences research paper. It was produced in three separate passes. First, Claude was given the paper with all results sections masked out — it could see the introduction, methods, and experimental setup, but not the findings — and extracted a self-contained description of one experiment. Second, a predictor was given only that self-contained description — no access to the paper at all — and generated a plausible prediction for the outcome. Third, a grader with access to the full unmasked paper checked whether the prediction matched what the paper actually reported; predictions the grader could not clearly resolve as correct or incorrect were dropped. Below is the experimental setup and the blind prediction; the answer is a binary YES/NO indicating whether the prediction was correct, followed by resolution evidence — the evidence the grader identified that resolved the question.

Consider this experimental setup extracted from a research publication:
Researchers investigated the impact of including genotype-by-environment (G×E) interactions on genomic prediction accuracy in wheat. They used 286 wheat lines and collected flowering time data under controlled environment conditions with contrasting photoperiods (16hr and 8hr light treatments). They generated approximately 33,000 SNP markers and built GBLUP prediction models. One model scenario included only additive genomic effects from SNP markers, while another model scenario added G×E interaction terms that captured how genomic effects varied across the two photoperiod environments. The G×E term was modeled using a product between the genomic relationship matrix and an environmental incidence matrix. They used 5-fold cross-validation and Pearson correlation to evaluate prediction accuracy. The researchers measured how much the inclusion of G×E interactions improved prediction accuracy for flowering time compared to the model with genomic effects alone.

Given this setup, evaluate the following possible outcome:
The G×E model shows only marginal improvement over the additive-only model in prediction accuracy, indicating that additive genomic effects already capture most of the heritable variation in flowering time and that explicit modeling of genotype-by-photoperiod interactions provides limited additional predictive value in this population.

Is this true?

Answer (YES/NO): NO